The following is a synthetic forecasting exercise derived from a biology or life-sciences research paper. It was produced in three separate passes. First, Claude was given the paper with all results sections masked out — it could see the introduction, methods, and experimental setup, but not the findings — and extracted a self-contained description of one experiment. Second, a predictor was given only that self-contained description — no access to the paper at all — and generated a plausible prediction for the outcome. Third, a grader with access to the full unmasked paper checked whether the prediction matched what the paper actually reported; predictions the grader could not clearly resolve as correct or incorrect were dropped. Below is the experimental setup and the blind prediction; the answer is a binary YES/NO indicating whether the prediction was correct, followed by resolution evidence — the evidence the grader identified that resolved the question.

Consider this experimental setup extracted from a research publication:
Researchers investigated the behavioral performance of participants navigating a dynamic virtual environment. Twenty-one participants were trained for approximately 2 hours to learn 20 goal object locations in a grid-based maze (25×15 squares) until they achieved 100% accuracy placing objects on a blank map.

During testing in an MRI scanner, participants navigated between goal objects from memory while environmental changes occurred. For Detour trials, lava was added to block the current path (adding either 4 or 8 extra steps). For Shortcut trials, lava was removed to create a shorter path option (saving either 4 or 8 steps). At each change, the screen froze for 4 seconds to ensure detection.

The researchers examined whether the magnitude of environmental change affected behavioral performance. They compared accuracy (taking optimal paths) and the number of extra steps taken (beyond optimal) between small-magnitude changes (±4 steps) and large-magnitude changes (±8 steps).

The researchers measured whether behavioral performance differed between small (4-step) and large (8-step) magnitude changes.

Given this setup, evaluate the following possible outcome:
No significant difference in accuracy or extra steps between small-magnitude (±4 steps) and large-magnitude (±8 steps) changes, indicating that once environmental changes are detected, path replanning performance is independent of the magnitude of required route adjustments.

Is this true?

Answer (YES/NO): NO